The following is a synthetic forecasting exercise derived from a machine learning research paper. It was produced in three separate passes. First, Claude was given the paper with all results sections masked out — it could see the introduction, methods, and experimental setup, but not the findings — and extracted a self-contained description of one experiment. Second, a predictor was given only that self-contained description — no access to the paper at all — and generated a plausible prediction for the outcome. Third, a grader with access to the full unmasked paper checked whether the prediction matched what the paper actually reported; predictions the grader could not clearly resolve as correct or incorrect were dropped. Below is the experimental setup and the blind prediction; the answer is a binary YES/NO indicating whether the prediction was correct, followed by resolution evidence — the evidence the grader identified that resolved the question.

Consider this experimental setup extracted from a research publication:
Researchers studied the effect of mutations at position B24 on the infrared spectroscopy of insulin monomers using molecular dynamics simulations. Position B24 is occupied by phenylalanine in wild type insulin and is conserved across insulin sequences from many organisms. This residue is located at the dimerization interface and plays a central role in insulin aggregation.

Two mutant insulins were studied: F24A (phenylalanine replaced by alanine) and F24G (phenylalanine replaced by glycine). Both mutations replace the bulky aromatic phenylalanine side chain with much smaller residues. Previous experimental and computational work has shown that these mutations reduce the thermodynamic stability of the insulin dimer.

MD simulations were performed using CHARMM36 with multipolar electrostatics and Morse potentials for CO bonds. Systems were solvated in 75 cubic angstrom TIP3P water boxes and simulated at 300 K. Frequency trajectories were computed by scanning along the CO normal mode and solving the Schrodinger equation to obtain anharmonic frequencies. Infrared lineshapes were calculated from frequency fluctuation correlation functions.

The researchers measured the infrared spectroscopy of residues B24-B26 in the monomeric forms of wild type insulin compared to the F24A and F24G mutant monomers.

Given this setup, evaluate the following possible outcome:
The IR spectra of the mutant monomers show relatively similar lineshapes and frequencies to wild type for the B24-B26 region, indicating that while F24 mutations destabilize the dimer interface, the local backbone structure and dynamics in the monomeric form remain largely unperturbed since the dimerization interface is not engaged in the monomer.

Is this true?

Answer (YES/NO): NO